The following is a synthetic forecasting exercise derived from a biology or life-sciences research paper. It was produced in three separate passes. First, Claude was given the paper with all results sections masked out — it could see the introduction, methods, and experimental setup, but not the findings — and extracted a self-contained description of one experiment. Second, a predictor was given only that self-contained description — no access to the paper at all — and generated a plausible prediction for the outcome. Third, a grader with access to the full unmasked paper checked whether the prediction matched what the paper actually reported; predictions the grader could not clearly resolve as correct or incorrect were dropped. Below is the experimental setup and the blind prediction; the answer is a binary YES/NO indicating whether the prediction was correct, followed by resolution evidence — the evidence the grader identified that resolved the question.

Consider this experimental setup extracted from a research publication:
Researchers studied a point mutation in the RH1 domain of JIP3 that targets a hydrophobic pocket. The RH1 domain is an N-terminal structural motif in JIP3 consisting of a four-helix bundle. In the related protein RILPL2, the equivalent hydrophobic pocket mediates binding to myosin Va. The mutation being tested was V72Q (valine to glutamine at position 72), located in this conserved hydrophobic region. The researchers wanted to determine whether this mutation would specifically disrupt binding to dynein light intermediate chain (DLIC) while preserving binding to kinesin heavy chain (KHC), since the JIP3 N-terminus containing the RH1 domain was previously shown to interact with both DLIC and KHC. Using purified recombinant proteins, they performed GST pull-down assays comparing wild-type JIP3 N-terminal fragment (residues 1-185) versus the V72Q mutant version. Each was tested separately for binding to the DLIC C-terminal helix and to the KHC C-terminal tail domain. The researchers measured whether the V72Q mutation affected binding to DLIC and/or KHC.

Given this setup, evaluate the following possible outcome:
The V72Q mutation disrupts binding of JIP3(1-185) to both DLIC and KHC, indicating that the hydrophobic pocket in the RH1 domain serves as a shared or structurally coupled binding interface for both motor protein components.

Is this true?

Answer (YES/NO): NO